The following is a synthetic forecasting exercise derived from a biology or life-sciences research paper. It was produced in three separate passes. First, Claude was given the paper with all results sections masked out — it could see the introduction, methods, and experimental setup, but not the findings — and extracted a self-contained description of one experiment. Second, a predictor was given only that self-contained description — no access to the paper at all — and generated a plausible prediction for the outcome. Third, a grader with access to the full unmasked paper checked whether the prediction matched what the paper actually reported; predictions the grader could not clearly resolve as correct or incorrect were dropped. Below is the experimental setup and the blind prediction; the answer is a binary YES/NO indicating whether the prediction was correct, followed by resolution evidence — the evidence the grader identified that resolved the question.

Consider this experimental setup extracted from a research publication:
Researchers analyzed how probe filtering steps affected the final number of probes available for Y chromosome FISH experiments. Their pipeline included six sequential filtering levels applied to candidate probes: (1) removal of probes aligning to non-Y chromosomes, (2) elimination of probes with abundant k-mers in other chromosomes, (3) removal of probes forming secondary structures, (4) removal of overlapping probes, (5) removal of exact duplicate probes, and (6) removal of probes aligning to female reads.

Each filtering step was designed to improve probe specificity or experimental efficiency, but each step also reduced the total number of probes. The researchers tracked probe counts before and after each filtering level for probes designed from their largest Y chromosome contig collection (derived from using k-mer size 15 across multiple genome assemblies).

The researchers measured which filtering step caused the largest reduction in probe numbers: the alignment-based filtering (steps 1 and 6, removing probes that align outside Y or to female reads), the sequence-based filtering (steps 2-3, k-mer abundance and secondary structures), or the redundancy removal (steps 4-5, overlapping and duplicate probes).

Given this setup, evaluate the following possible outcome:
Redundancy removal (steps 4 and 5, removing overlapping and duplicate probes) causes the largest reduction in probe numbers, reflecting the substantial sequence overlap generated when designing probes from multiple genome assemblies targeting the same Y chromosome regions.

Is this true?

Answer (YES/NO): NO